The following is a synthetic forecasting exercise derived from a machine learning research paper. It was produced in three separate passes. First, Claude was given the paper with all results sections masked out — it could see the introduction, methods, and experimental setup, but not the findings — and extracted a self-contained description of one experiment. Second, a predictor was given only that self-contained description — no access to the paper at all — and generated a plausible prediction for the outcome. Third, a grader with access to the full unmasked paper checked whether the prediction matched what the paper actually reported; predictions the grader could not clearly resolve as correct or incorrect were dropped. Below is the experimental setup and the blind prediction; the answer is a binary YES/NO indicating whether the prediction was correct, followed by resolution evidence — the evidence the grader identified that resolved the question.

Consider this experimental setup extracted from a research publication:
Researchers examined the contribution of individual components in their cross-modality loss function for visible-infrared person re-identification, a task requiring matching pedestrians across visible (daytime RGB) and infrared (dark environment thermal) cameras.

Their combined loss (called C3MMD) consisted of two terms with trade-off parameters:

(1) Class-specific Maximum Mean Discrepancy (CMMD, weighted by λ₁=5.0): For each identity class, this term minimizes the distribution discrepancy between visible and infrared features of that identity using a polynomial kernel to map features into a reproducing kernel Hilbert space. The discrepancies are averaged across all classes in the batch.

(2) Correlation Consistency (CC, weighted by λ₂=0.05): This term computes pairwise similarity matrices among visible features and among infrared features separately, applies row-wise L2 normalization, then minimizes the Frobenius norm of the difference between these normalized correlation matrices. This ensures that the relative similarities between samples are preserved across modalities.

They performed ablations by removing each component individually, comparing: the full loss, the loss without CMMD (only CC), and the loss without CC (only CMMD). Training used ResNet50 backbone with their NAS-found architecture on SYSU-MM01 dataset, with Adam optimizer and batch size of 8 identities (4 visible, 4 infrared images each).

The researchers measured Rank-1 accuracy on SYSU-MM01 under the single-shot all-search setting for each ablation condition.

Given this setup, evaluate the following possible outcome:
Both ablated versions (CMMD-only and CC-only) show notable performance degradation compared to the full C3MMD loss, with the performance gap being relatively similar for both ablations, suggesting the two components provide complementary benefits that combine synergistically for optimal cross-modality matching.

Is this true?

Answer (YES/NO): NO